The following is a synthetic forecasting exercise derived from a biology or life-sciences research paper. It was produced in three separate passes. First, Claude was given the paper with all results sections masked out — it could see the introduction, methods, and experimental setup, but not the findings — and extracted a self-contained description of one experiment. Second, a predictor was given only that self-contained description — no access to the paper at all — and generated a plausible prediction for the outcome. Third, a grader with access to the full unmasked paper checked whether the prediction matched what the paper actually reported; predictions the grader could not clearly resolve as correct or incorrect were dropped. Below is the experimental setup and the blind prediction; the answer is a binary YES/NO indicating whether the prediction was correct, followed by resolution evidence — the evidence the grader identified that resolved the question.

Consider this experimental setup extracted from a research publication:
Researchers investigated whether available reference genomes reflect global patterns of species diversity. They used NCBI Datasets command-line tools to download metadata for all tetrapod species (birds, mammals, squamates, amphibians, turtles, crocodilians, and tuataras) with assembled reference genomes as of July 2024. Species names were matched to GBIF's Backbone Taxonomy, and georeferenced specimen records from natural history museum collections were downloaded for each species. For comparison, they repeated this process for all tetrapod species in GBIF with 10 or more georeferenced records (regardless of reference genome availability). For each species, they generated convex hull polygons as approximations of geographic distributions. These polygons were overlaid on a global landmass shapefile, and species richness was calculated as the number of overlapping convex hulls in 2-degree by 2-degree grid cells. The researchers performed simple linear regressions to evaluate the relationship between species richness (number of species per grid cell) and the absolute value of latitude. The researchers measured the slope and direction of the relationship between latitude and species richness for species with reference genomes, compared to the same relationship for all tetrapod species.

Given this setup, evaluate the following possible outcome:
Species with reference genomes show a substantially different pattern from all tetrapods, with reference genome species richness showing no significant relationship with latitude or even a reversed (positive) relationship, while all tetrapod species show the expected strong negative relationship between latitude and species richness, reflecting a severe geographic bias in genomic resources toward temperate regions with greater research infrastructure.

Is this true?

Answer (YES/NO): NO